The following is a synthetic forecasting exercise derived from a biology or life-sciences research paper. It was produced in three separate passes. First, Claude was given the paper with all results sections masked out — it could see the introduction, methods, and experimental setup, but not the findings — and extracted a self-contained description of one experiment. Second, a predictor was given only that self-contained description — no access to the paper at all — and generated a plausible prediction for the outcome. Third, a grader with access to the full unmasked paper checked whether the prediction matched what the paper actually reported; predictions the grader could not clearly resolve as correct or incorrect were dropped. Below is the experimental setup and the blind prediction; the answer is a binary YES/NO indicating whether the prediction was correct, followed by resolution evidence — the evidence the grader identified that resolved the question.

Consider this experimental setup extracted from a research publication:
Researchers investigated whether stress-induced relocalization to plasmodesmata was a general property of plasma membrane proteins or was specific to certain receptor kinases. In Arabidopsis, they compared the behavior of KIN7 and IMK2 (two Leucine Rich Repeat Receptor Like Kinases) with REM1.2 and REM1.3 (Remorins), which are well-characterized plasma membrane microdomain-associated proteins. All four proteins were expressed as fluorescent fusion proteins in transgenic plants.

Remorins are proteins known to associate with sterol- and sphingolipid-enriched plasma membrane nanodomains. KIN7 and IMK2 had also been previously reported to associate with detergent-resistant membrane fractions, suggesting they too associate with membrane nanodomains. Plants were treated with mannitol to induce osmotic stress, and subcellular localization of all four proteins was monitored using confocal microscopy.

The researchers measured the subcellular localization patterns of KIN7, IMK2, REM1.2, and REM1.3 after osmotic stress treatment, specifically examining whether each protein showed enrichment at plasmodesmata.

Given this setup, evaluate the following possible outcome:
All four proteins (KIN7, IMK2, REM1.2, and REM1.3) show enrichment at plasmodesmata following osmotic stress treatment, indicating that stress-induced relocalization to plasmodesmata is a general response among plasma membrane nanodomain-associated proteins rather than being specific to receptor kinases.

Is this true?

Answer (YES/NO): NO